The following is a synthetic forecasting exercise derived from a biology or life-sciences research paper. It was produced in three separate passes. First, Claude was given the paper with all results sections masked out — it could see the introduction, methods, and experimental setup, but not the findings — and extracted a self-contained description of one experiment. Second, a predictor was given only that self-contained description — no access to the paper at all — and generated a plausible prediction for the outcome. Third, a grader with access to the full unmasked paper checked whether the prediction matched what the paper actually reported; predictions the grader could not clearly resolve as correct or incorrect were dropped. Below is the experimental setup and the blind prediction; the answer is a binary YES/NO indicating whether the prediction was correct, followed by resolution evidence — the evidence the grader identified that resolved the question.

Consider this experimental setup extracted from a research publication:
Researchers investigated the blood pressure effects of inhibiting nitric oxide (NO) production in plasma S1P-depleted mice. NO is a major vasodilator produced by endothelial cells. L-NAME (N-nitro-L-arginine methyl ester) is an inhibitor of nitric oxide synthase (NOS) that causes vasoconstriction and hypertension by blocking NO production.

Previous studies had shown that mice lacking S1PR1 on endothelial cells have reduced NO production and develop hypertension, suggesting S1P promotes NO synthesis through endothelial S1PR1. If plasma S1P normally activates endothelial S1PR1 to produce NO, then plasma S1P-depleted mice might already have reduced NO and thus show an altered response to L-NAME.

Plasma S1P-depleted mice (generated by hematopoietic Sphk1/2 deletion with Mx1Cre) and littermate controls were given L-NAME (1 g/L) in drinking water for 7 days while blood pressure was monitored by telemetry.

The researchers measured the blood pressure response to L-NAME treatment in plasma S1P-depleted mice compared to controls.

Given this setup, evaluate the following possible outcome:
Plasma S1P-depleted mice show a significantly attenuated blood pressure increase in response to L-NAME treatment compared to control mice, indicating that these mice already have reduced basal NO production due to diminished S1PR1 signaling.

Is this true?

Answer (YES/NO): NO